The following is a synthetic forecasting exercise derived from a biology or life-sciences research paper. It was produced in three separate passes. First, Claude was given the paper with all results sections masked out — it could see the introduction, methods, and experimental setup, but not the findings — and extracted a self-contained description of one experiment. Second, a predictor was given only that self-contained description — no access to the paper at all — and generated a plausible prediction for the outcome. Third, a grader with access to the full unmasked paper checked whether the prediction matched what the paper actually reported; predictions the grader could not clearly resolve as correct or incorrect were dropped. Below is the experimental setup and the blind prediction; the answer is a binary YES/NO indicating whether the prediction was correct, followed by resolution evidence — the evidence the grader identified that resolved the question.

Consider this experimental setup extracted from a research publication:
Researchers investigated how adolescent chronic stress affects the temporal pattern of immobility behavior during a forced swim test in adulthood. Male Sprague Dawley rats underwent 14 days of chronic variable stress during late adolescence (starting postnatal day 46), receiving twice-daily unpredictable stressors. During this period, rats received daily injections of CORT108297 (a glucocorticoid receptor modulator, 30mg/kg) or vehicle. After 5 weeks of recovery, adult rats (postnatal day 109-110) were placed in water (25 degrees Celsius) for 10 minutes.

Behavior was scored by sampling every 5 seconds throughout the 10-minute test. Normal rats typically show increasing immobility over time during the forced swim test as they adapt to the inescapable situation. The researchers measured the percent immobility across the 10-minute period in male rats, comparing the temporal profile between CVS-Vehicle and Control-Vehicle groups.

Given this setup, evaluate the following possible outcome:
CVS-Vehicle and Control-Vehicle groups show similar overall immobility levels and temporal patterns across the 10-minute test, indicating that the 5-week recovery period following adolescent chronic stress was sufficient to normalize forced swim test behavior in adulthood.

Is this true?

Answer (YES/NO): NO